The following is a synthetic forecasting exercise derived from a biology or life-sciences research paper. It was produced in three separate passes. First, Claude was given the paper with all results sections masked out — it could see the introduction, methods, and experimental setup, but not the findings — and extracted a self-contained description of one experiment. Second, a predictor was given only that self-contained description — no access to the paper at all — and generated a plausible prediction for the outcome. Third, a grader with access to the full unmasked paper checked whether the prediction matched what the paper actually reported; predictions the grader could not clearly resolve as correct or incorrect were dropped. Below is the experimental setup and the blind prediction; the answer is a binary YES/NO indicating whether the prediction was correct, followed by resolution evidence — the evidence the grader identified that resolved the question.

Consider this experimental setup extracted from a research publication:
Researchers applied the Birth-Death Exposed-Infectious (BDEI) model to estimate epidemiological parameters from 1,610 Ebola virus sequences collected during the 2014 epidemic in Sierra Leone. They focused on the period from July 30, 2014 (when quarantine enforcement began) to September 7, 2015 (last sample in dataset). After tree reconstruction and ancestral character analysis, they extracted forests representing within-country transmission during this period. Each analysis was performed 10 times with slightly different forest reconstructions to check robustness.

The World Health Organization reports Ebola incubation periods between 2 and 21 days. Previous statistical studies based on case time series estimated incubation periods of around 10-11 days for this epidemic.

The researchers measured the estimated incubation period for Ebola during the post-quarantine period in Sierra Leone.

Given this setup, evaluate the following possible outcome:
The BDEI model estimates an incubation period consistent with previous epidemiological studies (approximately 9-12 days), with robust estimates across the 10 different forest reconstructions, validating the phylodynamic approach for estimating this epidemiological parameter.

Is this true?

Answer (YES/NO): NO